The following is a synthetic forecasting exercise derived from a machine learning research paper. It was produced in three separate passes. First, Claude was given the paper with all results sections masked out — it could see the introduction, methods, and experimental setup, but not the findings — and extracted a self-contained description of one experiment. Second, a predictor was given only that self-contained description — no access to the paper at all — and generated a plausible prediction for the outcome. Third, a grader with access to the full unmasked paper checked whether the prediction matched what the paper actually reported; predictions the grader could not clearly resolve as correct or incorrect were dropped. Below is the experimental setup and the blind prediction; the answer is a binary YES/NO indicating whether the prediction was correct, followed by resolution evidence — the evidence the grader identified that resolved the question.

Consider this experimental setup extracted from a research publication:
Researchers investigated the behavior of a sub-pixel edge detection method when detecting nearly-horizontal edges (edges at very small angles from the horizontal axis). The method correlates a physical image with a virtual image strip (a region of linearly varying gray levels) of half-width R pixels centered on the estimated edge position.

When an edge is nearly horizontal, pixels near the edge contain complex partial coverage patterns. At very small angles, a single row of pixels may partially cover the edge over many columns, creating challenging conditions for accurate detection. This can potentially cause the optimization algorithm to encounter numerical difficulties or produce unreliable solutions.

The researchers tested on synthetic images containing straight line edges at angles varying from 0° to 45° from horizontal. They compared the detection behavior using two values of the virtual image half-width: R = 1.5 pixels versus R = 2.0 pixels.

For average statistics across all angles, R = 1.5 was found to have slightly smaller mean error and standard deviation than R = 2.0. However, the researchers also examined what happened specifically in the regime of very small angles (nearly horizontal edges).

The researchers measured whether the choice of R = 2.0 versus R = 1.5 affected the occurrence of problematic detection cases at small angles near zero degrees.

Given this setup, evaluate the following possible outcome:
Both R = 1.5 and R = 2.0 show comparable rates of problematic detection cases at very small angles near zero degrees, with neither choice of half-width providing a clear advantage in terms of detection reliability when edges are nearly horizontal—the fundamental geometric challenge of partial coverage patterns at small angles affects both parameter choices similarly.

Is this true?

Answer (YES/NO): NO